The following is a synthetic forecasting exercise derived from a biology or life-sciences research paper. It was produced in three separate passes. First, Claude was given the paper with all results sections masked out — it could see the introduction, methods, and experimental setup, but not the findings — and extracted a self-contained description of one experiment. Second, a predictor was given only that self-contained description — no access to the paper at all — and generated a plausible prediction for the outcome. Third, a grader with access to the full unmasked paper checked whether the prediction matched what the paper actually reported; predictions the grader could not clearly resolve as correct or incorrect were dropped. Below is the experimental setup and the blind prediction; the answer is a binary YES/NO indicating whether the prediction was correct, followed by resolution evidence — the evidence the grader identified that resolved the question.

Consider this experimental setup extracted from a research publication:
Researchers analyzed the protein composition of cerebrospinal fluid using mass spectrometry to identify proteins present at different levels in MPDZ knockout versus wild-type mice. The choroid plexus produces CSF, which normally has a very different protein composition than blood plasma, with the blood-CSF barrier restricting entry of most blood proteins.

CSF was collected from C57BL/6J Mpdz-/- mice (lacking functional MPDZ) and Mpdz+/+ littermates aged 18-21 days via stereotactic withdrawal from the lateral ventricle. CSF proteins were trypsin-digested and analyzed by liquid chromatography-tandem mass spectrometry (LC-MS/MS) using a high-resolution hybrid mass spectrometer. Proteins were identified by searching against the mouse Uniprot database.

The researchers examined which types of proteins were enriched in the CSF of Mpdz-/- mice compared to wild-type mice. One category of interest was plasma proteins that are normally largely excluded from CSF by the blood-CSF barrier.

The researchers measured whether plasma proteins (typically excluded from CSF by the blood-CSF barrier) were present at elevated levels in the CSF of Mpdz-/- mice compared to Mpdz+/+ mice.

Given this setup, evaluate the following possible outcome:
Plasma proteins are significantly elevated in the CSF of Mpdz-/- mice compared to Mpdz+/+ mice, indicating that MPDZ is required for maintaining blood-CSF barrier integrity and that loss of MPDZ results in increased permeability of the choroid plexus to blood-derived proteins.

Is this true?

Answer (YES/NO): NO